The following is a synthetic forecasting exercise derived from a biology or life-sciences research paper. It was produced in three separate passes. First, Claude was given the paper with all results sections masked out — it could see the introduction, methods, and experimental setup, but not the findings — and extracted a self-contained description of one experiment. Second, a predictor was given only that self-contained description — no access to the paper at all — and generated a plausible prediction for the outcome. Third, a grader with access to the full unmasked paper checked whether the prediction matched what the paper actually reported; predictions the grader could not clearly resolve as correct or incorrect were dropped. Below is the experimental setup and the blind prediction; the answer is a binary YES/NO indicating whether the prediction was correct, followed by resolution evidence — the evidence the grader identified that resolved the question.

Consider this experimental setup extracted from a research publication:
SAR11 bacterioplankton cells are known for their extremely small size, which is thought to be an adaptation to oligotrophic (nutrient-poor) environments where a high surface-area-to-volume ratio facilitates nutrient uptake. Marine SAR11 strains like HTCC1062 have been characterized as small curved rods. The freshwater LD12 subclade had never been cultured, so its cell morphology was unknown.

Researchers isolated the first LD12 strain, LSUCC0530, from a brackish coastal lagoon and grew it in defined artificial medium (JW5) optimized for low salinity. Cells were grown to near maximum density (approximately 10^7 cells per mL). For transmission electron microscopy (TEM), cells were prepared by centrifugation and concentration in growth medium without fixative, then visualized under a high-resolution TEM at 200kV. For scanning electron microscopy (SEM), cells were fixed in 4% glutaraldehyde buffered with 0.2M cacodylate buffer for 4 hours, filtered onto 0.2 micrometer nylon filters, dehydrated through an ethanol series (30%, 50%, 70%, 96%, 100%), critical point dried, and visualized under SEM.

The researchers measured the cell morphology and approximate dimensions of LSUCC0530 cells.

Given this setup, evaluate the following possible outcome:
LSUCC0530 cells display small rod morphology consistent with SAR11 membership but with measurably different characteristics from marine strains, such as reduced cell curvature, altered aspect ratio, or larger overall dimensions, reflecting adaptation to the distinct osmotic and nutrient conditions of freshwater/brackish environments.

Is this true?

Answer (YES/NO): NO